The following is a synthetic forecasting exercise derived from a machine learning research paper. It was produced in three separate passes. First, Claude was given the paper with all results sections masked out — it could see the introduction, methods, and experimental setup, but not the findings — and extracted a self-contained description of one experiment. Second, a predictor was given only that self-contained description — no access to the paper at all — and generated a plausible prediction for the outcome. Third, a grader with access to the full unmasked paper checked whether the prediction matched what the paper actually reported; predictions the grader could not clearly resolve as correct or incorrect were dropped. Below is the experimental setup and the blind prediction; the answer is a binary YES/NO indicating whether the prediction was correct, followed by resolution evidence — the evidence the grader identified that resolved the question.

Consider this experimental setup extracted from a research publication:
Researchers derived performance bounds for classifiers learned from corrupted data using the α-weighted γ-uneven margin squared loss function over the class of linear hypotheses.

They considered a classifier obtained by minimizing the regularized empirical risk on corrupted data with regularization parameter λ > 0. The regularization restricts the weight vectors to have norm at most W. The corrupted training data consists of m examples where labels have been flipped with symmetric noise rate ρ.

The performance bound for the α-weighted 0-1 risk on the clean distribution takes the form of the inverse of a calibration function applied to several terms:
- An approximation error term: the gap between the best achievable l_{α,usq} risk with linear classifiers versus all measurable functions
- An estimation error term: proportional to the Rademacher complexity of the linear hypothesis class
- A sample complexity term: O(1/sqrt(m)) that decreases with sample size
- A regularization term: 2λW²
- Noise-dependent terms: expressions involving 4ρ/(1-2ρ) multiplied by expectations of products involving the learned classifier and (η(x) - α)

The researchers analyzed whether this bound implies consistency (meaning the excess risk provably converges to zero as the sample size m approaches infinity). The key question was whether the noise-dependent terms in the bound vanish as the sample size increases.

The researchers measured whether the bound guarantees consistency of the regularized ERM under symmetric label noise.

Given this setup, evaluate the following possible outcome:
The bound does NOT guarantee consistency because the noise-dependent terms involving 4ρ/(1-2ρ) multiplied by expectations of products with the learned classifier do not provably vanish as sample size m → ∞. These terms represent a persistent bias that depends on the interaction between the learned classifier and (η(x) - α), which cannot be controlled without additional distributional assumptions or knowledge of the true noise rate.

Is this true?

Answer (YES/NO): YES